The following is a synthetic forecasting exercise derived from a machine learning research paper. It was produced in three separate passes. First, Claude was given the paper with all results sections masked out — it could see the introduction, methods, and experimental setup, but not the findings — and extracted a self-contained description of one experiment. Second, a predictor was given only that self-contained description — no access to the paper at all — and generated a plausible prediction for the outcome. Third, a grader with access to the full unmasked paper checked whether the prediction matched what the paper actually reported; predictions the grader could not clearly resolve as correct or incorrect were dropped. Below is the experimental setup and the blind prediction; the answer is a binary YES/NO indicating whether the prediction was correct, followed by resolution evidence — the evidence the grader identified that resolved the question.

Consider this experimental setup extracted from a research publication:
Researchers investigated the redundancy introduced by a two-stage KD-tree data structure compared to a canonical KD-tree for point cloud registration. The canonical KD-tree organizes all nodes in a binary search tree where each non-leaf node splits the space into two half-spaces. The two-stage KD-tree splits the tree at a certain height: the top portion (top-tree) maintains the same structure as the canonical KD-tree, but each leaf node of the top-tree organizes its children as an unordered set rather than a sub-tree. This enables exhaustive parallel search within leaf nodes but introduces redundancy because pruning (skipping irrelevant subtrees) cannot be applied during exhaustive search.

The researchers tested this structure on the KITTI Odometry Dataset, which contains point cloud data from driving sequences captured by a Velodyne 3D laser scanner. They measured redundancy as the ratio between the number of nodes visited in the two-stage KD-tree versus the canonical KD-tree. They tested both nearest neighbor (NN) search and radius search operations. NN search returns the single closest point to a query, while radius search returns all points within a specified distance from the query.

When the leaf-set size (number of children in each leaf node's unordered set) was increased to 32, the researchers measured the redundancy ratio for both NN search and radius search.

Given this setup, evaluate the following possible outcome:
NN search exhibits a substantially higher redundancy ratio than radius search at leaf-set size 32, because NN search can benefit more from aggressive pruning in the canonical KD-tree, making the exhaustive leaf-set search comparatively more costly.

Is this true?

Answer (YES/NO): YES